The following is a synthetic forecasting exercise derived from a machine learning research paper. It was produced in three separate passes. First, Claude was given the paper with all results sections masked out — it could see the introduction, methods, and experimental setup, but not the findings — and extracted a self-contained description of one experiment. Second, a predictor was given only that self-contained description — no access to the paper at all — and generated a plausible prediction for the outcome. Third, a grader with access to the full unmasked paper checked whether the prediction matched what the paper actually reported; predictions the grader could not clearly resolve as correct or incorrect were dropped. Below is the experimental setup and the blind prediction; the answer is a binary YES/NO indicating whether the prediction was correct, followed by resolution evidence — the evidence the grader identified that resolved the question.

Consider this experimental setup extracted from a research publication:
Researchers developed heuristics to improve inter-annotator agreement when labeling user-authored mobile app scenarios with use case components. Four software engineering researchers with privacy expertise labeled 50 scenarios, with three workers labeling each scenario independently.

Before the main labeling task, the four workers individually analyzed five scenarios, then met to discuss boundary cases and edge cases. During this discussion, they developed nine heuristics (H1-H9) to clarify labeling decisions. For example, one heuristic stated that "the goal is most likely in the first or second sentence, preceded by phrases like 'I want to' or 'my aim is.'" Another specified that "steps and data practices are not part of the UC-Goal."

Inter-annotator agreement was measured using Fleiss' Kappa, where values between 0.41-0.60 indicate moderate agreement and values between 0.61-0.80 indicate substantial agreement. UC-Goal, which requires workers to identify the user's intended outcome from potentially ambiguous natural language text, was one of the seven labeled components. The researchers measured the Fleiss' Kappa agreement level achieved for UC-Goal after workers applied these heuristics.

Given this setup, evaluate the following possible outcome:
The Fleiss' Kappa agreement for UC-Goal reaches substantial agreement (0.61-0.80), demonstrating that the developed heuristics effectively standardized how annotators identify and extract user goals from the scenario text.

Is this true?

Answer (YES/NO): YES